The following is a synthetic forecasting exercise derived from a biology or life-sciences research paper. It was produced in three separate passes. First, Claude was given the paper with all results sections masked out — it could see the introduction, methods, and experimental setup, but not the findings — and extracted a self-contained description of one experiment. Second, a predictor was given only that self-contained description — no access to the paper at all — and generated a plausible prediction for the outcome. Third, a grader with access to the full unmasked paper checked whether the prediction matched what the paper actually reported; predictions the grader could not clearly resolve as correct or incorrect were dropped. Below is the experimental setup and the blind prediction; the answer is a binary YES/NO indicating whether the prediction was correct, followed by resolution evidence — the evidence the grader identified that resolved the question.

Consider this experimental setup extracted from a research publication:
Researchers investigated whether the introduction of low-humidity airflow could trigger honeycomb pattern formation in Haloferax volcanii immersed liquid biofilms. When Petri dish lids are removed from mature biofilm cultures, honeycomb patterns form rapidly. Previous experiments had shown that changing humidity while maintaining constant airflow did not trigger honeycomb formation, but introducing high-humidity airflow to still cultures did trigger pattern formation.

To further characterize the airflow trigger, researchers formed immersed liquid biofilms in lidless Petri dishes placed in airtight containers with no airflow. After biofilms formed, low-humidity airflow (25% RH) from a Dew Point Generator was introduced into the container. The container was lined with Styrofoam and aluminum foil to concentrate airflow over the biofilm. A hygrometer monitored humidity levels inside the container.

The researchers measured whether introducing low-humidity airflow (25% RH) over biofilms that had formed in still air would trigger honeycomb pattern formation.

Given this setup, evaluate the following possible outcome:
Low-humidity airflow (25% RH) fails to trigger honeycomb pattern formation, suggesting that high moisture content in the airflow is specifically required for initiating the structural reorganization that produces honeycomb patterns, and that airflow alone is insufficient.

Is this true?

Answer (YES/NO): NO